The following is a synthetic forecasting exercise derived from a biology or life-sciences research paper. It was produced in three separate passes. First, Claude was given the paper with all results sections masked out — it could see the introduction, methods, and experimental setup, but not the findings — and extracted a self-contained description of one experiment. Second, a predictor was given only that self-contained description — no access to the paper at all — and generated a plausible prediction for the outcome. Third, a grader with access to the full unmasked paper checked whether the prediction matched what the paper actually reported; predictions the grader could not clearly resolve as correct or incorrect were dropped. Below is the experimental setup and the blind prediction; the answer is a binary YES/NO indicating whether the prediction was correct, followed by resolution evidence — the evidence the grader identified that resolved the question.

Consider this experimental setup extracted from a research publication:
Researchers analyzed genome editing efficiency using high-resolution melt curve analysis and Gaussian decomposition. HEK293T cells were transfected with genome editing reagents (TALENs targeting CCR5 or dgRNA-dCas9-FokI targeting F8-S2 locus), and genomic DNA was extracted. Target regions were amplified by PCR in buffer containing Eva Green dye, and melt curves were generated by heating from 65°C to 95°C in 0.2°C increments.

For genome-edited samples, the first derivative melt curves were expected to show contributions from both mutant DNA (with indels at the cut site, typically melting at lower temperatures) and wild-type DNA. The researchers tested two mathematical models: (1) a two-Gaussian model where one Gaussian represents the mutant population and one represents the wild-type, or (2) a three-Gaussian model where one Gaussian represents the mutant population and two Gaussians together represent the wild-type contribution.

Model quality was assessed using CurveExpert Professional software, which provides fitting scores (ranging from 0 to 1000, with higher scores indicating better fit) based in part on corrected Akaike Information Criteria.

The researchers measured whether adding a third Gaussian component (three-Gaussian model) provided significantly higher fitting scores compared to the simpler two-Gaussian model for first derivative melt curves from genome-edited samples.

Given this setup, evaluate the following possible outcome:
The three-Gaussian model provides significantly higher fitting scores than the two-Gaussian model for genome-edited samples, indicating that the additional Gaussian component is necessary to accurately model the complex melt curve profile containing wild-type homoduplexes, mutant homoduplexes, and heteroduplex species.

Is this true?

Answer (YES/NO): NO